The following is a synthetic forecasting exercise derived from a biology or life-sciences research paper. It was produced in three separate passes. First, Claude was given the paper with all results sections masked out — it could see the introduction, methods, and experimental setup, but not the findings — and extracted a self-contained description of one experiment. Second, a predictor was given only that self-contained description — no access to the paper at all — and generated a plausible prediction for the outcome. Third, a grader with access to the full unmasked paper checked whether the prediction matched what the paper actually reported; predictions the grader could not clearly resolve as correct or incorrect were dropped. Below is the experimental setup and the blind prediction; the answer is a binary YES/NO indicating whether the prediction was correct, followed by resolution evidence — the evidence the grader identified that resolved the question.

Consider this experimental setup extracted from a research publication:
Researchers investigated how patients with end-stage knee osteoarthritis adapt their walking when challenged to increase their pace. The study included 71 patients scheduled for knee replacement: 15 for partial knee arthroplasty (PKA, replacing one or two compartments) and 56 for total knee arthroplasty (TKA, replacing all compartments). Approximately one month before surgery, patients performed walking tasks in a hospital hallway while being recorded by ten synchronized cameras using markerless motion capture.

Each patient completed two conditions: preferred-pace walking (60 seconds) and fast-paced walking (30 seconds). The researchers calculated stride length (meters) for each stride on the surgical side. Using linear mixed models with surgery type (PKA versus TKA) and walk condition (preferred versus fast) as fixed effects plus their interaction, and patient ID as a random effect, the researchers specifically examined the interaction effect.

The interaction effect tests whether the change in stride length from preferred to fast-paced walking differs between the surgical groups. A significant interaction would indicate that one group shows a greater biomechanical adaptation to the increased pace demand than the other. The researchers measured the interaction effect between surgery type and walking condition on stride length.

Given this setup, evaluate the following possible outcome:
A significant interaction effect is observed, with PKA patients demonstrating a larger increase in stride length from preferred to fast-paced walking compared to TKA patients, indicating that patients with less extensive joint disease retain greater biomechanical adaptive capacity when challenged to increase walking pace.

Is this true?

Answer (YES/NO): YES